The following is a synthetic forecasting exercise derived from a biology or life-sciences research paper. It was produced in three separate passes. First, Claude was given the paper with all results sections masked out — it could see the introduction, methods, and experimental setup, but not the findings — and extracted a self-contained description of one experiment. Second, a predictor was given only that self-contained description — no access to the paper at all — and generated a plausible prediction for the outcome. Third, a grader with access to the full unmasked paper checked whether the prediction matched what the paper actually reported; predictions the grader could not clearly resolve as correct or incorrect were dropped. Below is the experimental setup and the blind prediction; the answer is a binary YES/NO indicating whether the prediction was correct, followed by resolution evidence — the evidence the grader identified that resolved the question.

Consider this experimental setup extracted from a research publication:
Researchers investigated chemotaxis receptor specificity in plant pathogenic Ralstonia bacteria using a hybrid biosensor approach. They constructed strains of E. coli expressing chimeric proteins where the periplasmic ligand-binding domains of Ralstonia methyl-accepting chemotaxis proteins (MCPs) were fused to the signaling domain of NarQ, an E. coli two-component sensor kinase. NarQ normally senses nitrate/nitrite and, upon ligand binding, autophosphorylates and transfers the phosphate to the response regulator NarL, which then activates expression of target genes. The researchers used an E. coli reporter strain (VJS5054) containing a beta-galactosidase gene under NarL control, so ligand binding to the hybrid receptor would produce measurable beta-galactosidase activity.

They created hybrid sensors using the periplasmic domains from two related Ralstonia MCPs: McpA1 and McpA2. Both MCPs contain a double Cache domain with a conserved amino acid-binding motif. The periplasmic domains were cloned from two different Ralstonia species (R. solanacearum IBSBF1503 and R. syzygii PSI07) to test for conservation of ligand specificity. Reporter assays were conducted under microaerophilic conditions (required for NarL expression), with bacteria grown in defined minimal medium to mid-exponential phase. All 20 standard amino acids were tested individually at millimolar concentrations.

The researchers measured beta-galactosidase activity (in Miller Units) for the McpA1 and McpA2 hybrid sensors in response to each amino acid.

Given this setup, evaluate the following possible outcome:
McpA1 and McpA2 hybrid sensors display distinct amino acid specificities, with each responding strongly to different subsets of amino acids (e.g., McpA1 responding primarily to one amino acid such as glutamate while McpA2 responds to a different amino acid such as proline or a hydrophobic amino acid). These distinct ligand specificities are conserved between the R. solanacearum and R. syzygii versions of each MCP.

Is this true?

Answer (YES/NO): NO